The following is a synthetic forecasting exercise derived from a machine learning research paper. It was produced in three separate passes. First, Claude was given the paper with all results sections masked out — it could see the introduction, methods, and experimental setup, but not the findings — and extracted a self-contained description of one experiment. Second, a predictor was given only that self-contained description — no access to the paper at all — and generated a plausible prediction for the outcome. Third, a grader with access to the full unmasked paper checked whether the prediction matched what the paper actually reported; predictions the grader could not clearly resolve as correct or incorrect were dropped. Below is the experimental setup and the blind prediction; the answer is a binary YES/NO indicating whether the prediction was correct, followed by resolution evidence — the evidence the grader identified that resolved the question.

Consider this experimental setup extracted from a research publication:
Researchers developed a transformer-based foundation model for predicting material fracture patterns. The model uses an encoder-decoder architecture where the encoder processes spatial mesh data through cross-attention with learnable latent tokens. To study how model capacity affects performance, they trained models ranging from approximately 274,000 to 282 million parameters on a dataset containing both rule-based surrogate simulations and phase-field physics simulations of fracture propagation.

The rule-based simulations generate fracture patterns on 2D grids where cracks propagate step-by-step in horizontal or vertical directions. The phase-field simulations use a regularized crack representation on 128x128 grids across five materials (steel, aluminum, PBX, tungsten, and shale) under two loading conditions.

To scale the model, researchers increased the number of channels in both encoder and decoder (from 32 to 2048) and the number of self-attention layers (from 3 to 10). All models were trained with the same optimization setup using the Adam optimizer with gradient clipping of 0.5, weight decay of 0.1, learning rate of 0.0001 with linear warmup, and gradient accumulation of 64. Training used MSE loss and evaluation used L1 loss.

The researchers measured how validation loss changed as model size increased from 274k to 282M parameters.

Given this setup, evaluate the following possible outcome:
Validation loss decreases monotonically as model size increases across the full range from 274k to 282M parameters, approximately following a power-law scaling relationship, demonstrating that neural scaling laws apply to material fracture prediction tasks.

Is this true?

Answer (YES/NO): YES